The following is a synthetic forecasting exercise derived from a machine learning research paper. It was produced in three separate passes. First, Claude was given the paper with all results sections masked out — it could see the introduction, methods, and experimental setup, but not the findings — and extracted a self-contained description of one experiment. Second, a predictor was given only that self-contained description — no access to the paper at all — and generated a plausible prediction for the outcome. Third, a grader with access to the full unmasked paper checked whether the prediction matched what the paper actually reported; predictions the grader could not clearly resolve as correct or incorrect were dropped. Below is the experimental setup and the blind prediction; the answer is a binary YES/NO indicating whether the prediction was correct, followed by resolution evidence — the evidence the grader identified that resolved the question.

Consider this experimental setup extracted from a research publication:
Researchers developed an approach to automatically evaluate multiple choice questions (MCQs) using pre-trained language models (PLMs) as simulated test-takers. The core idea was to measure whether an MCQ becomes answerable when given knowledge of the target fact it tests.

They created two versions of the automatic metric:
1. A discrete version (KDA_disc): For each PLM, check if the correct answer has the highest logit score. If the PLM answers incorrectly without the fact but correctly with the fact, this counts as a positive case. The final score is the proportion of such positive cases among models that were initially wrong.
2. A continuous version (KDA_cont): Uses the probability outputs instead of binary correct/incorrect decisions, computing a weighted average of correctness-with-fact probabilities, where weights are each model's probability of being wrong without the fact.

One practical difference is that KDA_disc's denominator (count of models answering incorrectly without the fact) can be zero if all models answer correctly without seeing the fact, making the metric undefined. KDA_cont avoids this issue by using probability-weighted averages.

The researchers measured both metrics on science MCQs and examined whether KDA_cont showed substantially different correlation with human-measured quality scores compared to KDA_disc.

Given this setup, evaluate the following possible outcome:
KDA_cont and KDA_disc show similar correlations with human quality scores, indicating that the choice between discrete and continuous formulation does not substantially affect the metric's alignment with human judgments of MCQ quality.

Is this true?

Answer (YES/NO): NO